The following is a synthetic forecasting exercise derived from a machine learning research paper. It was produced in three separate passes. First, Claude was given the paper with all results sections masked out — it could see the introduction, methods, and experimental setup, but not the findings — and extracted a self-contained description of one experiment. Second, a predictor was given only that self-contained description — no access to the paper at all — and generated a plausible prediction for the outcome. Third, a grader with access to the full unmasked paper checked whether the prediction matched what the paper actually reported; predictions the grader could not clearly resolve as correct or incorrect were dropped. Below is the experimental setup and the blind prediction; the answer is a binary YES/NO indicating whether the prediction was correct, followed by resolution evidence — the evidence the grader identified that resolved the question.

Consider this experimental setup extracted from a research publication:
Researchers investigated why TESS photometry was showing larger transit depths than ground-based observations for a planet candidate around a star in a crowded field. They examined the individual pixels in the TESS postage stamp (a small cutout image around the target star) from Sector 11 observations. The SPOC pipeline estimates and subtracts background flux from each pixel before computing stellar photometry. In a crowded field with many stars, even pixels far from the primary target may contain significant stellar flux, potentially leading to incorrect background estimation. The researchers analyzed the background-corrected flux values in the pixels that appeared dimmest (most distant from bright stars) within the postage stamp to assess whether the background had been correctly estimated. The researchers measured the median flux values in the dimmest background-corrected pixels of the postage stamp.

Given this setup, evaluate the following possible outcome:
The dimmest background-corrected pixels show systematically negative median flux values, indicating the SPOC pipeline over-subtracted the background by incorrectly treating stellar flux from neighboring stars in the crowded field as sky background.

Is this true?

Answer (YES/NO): YES